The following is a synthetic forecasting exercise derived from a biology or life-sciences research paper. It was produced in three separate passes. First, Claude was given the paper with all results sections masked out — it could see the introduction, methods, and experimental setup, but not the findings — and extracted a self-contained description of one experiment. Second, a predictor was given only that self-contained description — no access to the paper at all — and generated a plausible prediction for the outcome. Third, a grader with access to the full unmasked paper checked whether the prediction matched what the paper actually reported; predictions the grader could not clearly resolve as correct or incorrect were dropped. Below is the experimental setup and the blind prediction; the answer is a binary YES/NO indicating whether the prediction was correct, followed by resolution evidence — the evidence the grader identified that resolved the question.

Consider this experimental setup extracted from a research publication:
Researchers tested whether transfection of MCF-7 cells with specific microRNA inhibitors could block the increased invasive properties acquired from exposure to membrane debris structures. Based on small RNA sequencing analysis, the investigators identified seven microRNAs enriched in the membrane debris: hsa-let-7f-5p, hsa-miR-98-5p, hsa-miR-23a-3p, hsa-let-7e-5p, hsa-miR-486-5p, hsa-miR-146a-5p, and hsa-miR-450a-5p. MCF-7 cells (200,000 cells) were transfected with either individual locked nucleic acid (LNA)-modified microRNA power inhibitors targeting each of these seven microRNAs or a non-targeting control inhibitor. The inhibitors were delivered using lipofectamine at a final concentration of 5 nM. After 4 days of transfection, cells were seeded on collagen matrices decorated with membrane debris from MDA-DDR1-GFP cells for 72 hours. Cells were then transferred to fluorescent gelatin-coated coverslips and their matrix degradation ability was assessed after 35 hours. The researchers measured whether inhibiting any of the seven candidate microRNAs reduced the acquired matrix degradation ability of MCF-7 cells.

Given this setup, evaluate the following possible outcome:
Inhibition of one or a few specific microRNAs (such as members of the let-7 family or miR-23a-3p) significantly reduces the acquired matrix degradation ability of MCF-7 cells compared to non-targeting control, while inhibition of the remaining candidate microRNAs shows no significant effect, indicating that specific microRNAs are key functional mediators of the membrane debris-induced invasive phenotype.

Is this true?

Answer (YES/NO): NO